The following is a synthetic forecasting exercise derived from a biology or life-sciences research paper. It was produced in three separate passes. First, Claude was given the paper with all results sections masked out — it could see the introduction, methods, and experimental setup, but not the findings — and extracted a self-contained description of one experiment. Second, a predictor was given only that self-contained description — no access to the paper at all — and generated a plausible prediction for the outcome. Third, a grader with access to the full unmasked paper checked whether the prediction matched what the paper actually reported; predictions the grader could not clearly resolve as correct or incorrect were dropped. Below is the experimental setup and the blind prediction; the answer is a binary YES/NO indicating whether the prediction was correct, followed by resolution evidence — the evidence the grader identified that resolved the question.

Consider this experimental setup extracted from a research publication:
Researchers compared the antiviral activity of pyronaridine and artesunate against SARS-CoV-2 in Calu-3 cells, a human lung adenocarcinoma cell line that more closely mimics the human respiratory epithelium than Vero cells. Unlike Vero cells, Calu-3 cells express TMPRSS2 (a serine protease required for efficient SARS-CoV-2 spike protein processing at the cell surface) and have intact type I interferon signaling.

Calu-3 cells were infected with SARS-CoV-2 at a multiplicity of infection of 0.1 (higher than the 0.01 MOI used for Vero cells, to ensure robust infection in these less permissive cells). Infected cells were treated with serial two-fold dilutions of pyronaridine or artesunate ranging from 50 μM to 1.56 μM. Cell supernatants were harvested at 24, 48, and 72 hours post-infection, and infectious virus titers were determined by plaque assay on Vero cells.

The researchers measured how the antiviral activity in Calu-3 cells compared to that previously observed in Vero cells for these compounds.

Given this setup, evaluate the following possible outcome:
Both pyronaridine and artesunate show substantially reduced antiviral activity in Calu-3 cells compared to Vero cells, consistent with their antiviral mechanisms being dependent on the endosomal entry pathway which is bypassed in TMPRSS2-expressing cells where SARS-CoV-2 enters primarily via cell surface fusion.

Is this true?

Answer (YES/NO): NO